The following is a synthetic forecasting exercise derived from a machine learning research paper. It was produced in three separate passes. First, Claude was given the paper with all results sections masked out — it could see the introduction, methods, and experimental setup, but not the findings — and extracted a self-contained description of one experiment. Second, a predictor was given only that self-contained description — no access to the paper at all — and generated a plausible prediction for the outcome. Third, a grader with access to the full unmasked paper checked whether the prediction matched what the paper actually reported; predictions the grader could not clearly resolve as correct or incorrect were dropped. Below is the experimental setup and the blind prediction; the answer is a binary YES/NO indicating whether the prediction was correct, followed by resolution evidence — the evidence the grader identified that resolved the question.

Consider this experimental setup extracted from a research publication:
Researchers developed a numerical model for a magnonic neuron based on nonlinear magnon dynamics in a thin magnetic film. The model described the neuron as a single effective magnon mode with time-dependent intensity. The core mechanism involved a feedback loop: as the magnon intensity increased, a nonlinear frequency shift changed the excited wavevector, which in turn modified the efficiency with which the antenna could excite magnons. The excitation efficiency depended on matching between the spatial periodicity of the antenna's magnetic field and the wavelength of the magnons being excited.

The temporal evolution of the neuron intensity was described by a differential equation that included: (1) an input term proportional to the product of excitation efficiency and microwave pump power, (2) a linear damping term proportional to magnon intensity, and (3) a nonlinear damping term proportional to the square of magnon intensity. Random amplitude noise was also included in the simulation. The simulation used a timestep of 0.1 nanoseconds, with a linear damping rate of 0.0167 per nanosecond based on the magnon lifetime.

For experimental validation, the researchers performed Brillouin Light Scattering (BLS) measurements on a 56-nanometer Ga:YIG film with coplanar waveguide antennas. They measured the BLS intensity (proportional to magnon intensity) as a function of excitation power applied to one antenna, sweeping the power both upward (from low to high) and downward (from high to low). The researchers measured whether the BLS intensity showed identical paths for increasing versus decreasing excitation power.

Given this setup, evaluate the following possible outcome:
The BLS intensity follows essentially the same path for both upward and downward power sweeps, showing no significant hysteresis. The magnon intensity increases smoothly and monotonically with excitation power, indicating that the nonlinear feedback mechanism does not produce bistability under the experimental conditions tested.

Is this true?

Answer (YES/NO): NO